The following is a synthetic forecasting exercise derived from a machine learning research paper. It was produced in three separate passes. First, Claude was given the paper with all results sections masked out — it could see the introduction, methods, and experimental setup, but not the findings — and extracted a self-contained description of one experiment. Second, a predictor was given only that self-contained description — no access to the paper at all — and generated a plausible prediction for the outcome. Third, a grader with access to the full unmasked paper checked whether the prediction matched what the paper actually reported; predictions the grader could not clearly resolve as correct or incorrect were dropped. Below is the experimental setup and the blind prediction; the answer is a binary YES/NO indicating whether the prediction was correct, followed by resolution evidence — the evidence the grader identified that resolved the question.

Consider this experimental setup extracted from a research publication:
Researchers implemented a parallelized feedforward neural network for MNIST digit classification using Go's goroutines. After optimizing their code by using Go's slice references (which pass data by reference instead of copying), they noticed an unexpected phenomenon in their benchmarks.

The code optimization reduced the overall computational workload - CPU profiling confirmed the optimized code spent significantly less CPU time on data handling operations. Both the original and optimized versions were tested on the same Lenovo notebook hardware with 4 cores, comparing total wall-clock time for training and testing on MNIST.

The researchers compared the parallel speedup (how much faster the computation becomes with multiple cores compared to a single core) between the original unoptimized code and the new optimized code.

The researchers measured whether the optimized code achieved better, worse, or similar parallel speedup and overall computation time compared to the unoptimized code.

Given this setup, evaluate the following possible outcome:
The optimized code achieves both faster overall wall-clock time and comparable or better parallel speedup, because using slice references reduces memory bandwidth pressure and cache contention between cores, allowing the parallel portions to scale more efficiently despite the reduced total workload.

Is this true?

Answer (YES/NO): NO